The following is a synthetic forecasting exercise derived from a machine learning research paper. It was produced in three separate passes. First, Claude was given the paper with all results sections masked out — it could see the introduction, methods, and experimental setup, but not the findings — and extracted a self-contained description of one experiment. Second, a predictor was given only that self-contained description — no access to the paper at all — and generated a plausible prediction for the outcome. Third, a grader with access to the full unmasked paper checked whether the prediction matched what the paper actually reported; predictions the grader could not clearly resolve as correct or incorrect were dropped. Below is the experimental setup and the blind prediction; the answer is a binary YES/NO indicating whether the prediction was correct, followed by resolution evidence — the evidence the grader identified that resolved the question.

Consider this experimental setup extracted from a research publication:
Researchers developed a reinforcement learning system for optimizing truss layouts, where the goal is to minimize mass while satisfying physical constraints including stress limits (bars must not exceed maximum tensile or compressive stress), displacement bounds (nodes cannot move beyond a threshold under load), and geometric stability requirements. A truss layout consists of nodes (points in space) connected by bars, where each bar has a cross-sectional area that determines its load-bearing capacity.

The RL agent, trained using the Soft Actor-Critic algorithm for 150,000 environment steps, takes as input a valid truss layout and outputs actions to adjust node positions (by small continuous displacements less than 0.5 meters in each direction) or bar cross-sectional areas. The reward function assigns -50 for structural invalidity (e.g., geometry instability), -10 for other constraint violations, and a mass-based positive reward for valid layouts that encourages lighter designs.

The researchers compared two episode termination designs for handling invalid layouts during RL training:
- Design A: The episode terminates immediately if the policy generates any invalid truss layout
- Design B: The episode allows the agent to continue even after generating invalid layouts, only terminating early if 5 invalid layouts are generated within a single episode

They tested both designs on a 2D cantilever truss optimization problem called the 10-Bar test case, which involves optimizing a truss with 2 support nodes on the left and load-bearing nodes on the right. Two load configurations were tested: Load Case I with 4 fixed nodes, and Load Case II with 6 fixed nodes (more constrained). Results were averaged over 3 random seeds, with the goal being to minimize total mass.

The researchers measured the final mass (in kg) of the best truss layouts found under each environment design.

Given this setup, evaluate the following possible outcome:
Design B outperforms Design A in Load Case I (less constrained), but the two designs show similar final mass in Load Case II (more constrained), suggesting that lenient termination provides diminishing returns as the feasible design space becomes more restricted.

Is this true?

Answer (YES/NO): NO